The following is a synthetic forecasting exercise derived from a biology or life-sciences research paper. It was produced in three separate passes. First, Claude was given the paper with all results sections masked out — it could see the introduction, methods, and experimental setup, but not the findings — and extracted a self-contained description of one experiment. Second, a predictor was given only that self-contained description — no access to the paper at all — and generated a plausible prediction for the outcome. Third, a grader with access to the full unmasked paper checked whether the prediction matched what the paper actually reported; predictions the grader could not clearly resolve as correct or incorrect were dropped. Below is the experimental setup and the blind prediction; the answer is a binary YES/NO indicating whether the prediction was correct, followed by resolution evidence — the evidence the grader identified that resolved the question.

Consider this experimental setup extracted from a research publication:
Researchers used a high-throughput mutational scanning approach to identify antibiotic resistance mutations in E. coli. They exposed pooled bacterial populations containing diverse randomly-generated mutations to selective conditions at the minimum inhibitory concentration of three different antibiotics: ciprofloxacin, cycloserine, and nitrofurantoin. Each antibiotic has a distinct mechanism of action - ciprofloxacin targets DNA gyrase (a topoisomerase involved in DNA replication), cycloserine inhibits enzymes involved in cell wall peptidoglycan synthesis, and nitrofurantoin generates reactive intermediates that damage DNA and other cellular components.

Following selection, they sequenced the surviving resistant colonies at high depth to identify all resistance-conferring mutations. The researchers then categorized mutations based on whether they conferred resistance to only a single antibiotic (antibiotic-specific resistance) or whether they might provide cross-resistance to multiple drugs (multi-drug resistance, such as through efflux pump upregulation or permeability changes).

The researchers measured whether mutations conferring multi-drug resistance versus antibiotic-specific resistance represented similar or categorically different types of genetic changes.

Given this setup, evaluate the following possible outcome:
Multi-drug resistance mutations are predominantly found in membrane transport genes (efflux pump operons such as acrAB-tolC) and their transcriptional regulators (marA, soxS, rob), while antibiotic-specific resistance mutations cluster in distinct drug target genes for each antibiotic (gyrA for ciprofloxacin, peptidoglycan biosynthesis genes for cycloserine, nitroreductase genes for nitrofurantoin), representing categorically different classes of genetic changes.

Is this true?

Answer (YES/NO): NO